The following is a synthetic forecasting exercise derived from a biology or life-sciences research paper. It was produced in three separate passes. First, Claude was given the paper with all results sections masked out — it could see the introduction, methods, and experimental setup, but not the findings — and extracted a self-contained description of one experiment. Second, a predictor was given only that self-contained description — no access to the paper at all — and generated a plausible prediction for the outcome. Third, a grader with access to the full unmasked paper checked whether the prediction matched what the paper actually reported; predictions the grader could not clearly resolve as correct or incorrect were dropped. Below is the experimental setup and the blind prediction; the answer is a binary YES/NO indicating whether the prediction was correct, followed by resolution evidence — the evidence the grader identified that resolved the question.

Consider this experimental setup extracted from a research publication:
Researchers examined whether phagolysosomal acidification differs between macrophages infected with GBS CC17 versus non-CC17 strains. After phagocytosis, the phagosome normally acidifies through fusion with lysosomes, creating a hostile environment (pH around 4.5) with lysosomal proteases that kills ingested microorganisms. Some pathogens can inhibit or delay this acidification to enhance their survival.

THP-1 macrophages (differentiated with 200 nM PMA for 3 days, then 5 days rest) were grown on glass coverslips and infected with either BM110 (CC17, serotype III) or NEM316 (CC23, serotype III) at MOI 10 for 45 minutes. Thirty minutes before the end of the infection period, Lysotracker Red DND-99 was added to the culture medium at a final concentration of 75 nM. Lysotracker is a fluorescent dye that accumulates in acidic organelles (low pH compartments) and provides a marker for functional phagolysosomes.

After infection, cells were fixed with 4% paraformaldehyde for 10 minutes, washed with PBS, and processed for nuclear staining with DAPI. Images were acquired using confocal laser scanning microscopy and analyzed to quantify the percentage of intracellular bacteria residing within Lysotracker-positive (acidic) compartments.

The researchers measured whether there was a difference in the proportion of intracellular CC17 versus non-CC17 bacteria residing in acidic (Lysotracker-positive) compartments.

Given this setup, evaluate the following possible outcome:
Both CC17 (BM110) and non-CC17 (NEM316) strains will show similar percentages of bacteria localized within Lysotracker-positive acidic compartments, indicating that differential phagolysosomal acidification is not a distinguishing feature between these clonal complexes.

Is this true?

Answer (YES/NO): YES